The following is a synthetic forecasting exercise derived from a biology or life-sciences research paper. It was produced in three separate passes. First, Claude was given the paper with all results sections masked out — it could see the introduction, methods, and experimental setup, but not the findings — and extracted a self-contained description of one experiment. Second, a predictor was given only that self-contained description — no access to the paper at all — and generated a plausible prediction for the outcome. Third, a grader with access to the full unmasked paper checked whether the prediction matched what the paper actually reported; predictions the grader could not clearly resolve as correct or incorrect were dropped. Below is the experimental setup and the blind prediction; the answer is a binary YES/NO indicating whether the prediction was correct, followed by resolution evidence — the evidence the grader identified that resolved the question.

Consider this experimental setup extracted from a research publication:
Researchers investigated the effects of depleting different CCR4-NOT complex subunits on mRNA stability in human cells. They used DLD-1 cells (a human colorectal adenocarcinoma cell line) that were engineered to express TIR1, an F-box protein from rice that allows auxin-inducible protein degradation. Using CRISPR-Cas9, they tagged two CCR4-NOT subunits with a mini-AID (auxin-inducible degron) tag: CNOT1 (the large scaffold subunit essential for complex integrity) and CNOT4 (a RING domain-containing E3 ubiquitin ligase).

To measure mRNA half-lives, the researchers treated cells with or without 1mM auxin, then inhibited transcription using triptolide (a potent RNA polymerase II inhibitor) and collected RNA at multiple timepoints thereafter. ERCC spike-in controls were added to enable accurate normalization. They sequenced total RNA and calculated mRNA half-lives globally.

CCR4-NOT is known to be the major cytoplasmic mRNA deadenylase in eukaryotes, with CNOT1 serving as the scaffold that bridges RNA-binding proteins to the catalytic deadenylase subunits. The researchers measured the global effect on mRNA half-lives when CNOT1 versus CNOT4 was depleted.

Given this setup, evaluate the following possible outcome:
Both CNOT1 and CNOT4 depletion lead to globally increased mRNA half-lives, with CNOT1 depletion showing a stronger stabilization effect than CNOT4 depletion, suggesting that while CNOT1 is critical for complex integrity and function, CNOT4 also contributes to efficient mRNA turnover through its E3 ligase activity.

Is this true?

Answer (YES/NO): NO